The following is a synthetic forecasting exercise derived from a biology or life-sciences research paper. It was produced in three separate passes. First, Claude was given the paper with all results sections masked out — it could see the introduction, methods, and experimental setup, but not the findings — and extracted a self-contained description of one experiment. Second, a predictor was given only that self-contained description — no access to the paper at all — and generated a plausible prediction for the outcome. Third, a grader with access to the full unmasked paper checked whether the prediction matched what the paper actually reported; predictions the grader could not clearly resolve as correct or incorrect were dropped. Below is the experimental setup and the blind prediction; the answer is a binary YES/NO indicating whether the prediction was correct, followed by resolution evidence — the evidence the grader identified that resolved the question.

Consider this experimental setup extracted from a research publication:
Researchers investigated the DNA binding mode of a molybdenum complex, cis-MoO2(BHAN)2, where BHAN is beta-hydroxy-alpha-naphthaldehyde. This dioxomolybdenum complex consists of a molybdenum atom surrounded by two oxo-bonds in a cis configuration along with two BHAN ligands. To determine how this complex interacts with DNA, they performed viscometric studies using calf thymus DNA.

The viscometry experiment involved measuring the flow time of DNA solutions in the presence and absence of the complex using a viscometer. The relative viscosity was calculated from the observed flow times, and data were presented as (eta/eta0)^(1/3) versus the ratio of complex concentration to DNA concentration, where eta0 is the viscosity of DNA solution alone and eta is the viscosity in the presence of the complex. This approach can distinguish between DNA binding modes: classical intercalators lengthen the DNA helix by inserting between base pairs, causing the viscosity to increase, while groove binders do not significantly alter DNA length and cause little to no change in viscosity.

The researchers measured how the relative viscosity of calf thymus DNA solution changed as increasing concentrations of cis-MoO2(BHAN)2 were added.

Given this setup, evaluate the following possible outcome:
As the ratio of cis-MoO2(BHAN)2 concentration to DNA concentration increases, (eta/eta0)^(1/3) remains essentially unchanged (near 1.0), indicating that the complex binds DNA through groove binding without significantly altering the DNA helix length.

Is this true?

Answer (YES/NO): YES